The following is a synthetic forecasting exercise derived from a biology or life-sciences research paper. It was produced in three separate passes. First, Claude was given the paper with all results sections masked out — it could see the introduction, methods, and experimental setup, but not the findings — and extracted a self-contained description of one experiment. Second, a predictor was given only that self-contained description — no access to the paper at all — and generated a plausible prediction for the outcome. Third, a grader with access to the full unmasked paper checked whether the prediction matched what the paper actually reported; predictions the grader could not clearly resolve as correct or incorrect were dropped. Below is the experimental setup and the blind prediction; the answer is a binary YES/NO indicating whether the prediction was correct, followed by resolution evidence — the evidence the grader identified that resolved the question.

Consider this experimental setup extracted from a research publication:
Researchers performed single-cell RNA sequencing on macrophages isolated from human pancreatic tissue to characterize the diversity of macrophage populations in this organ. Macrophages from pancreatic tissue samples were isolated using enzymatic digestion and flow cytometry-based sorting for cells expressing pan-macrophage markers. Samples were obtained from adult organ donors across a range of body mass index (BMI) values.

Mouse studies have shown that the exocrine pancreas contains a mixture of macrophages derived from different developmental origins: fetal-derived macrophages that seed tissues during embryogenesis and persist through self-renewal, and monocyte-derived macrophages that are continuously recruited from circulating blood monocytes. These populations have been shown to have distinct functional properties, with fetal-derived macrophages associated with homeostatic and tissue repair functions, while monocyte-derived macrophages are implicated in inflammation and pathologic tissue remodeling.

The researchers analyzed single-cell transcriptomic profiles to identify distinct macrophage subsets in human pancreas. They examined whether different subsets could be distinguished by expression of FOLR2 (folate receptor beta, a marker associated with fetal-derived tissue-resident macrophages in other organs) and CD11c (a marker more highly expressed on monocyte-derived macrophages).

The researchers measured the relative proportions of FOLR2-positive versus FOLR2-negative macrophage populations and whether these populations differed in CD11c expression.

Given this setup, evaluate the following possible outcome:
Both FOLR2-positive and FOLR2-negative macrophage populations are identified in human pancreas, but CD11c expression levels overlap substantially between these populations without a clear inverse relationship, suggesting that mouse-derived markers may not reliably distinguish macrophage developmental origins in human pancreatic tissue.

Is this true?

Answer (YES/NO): NO